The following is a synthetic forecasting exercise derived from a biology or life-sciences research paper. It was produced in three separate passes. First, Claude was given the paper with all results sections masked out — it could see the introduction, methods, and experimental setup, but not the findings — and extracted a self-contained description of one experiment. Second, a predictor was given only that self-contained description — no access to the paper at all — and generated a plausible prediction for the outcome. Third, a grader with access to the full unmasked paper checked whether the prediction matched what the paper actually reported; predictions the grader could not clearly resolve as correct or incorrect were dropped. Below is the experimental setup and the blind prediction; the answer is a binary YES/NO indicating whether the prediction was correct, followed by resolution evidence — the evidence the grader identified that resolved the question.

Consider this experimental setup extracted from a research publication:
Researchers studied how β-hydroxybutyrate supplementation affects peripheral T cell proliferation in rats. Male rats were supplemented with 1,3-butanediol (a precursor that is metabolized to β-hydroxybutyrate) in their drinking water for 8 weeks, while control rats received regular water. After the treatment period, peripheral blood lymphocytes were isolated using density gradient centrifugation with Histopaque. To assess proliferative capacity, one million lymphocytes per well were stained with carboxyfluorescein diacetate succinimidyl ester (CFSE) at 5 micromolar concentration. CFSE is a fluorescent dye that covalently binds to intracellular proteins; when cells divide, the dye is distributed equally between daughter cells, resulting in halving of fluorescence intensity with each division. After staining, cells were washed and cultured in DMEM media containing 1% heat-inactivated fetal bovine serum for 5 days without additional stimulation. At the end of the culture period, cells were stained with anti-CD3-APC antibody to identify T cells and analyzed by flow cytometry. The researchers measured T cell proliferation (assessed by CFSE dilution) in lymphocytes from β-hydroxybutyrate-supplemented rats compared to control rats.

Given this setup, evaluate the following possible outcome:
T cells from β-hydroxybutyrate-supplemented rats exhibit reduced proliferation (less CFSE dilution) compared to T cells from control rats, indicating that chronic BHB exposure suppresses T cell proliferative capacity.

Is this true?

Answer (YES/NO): NO